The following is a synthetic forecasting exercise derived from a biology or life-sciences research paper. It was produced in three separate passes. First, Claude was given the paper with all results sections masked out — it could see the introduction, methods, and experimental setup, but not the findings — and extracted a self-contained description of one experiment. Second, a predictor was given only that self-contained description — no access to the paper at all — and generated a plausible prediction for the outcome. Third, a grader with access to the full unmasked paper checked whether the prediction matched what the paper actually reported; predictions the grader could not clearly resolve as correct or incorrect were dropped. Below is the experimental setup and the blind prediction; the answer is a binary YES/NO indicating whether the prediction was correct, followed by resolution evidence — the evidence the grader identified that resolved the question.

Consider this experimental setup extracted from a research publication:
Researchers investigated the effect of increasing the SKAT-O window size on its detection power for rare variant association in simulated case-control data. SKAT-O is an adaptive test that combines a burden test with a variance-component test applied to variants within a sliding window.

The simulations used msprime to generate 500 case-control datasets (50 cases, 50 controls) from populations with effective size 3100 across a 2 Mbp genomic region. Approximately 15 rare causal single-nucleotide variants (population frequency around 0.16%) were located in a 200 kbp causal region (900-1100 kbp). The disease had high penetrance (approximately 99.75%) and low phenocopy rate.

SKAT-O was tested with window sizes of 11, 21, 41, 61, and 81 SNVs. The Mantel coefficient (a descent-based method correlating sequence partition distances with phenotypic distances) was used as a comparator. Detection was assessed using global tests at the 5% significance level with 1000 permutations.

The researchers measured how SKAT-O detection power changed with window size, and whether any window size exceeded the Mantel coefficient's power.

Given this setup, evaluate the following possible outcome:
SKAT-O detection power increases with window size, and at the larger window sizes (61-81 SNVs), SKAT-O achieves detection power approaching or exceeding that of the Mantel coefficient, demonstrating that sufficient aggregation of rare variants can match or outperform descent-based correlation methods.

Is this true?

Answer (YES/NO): YES